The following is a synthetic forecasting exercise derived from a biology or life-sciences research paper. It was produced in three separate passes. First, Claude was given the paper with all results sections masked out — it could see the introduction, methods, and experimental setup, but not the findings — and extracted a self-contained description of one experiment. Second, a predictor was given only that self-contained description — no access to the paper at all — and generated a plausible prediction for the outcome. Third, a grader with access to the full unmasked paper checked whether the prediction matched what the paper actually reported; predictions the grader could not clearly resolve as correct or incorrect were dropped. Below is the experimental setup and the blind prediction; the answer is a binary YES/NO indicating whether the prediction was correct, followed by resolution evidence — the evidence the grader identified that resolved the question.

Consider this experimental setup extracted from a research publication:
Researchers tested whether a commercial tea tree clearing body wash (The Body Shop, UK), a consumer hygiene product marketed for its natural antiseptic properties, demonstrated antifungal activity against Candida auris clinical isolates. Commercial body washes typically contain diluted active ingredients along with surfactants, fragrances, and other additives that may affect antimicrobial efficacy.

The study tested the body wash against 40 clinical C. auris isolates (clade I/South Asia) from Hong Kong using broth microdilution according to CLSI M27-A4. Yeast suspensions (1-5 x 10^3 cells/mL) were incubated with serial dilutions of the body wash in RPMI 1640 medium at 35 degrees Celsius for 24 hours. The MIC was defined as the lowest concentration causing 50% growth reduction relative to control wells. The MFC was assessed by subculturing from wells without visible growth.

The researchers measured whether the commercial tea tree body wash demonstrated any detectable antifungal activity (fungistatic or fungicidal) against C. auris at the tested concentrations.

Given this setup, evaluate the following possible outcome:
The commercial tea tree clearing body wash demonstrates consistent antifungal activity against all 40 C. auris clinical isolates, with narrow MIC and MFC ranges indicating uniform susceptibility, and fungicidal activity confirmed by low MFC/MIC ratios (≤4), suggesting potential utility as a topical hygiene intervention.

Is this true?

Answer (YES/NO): NO